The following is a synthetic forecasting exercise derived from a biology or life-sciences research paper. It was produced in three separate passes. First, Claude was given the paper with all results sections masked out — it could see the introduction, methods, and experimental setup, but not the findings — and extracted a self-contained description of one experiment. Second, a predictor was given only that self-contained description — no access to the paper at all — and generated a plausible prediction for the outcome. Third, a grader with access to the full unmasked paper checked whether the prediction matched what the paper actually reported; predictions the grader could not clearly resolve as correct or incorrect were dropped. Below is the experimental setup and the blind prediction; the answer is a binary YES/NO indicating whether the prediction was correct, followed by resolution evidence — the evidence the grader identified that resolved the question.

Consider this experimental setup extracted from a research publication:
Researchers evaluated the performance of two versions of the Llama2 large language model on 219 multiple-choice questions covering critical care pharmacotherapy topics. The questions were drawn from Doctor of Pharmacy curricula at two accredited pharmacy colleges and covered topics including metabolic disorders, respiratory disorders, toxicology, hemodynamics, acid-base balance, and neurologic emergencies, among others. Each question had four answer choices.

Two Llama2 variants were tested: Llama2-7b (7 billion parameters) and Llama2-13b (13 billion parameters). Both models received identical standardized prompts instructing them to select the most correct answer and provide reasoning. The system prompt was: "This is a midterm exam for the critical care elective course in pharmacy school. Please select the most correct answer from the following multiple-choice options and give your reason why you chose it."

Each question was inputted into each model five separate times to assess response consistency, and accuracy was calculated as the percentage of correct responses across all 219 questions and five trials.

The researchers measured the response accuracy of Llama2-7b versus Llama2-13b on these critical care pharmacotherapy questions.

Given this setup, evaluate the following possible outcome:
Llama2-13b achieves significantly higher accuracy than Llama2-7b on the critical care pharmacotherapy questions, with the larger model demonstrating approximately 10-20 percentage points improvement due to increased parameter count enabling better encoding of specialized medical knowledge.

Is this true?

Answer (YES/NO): NO